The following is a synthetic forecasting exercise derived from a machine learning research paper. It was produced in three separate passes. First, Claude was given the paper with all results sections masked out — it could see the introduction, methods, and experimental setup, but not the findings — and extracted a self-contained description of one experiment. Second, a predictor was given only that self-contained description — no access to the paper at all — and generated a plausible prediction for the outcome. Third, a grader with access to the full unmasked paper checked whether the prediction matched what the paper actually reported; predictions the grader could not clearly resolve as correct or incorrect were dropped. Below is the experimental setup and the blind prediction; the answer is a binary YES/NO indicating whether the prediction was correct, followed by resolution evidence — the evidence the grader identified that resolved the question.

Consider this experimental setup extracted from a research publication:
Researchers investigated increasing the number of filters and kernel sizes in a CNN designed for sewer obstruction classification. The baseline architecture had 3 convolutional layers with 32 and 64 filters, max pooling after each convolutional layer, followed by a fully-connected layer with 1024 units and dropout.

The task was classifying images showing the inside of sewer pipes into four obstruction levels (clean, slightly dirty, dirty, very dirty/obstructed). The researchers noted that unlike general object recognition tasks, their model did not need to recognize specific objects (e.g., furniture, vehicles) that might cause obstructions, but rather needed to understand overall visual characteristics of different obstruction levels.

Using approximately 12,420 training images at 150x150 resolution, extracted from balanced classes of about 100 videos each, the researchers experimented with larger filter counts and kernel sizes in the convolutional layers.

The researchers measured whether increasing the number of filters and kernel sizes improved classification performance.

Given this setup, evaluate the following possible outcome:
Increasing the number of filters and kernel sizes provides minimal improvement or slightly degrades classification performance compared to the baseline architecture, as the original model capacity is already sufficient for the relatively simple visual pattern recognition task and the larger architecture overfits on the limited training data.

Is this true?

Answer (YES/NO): YES